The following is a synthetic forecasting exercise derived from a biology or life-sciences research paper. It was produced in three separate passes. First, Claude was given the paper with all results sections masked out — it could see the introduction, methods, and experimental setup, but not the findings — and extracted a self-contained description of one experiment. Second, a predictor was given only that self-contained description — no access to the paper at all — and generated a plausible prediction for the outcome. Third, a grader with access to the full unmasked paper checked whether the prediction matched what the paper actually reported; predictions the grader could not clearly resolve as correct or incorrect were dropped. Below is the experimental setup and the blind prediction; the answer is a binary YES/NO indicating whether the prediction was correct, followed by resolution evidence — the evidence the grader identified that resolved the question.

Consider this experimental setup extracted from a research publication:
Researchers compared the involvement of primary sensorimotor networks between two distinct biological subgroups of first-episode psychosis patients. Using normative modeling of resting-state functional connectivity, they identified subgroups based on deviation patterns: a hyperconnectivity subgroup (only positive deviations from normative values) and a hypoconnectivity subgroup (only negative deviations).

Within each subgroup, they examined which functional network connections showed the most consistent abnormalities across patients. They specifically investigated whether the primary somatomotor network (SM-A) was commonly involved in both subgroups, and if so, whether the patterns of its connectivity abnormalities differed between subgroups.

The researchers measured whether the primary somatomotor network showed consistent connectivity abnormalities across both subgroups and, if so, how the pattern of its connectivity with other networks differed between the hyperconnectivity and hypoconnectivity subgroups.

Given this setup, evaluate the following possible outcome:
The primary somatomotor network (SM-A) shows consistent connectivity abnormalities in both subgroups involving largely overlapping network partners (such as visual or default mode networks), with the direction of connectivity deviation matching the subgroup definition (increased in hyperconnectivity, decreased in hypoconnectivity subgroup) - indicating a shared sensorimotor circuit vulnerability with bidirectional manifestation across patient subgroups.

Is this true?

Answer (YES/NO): NO